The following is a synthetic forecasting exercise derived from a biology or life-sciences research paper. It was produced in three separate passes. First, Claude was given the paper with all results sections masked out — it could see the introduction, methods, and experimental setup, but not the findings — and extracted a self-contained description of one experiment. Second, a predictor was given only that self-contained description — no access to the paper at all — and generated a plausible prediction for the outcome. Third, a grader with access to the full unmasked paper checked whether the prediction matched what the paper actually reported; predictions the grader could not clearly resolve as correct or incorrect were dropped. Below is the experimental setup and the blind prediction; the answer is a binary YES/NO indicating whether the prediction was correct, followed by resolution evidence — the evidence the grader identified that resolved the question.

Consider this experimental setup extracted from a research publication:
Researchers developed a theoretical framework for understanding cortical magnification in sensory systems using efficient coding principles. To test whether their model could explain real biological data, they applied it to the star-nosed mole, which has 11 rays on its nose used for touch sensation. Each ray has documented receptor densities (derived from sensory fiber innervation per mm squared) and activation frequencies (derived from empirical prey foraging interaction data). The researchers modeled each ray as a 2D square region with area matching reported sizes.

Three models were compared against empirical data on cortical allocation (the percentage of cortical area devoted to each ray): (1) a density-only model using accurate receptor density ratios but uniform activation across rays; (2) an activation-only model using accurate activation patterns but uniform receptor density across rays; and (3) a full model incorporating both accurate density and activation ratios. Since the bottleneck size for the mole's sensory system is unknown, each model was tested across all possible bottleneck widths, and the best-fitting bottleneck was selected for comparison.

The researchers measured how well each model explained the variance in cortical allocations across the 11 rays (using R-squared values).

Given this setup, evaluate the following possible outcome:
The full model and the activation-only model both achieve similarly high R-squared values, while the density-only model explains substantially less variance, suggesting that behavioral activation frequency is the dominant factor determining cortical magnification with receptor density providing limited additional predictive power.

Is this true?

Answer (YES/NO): YES